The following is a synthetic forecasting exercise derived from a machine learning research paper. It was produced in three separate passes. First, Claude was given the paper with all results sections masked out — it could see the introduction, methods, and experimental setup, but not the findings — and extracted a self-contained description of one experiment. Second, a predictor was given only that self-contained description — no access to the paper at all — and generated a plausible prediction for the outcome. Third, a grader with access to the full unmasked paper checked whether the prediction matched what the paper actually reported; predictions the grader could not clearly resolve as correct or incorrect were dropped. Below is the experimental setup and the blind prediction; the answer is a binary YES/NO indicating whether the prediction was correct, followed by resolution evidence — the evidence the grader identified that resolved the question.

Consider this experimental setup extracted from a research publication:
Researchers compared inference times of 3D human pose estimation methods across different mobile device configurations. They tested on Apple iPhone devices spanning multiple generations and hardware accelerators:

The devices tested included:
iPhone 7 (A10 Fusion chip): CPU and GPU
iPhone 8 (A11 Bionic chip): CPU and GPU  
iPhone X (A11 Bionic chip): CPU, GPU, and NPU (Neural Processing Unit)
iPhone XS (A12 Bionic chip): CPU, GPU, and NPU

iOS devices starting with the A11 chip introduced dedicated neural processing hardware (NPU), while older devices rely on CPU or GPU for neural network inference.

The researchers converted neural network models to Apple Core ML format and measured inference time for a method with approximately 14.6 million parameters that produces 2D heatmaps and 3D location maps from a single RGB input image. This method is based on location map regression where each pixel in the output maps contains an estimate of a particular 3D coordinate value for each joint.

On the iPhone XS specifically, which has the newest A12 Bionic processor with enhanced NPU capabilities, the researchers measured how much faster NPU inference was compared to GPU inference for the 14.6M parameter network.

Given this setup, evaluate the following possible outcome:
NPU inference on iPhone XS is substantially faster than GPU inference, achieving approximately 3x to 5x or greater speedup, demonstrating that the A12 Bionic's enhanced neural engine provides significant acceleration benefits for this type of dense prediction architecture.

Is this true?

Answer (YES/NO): YES